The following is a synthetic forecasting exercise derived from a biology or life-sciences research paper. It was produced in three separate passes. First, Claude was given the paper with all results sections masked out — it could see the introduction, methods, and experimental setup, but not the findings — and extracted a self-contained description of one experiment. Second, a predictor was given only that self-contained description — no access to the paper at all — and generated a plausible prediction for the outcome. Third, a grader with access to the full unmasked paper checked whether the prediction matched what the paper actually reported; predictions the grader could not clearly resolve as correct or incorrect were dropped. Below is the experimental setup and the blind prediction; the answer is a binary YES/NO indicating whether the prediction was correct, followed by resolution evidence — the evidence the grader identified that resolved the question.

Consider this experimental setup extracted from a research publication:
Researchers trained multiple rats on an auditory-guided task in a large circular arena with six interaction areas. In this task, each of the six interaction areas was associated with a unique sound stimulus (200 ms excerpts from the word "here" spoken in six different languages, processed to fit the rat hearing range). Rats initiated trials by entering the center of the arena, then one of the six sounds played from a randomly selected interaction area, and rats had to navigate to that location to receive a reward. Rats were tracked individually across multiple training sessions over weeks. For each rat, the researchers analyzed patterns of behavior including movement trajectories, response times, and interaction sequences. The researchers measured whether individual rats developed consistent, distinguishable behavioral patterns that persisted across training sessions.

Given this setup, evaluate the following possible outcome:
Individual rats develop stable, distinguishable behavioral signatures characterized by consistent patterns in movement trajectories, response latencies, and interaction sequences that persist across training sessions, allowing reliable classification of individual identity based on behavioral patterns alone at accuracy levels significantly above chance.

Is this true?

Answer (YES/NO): YES